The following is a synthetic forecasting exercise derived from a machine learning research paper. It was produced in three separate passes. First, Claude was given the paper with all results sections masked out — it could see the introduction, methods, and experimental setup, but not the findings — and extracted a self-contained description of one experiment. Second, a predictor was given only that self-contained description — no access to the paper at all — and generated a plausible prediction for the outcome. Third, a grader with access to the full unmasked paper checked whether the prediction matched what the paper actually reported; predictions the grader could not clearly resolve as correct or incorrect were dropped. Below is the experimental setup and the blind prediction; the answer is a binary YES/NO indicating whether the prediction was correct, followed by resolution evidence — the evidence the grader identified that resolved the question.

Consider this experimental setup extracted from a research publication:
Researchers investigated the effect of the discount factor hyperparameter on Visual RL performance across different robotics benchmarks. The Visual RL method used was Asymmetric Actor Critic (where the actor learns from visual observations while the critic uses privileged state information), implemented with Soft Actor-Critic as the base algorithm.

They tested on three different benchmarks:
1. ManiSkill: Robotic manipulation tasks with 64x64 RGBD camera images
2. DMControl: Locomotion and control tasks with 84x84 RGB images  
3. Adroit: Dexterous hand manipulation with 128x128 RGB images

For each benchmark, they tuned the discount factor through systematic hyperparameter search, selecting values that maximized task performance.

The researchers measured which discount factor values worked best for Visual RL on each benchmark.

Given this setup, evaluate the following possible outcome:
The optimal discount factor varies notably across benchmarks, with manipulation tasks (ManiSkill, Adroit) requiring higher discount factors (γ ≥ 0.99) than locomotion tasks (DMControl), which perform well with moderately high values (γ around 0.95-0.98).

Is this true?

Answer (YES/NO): NO